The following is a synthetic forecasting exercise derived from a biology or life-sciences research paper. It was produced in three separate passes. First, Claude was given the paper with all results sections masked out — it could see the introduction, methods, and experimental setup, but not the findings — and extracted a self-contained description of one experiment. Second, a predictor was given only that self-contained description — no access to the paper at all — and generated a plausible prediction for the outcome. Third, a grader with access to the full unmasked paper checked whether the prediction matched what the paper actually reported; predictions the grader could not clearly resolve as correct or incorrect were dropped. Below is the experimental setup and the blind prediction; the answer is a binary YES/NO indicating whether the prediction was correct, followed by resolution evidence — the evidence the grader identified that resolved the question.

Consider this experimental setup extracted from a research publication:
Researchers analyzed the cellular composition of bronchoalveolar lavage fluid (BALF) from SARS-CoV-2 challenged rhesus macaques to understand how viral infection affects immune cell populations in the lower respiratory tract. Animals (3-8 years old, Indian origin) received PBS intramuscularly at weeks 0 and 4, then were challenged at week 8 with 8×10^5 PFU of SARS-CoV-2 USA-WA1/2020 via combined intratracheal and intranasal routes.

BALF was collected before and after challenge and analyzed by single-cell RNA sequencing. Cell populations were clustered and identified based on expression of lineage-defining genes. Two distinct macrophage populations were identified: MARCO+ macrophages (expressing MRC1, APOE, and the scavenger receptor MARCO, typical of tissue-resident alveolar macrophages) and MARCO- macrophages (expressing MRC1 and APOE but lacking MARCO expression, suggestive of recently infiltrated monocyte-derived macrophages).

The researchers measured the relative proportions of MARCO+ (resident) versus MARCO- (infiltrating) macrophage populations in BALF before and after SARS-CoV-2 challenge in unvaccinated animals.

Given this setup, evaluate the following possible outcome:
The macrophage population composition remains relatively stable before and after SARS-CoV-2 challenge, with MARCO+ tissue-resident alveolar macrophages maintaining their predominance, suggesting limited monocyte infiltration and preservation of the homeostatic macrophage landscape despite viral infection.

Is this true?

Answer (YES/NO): YES